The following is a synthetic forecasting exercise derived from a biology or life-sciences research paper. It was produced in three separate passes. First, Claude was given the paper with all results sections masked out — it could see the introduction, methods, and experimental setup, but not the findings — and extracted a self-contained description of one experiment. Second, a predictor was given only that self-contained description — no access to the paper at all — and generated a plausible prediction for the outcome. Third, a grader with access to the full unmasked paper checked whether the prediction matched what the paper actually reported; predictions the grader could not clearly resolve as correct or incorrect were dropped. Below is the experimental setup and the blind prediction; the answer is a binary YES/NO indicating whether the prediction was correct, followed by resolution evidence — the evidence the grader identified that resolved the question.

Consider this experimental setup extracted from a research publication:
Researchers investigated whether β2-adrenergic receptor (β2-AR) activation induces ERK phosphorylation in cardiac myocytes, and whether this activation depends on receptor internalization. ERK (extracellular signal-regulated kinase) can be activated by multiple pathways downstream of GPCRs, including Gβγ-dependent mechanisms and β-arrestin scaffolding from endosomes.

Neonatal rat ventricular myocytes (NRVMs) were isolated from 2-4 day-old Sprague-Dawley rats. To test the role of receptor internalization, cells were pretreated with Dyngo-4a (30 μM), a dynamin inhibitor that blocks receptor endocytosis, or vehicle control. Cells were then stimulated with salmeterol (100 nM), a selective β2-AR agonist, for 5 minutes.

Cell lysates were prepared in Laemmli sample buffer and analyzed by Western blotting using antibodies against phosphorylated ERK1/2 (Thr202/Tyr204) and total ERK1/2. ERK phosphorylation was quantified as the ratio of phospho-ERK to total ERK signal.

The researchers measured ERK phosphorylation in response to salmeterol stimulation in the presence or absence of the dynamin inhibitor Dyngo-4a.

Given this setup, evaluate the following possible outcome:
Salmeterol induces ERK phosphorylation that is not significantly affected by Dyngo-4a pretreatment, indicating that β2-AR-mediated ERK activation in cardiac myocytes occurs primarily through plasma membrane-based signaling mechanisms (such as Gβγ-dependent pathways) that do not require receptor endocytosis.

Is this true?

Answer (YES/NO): NO